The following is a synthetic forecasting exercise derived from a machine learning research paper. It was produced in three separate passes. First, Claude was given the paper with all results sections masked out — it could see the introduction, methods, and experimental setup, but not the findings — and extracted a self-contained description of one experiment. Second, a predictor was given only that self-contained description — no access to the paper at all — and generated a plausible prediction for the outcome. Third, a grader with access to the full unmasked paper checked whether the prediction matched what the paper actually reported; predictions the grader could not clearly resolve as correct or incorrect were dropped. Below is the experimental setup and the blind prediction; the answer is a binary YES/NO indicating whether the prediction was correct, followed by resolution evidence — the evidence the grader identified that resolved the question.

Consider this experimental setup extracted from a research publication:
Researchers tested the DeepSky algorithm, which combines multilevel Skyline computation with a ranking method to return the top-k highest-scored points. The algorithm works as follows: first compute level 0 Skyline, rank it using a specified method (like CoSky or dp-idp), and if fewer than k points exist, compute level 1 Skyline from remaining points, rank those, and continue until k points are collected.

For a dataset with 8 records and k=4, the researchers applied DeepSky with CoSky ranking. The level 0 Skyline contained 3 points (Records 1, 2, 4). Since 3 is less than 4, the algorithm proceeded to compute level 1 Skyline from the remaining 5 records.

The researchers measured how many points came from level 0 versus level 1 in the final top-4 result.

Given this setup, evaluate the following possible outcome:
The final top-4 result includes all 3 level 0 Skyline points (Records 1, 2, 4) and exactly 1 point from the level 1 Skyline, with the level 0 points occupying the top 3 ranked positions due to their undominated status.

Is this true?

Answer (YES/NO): YES